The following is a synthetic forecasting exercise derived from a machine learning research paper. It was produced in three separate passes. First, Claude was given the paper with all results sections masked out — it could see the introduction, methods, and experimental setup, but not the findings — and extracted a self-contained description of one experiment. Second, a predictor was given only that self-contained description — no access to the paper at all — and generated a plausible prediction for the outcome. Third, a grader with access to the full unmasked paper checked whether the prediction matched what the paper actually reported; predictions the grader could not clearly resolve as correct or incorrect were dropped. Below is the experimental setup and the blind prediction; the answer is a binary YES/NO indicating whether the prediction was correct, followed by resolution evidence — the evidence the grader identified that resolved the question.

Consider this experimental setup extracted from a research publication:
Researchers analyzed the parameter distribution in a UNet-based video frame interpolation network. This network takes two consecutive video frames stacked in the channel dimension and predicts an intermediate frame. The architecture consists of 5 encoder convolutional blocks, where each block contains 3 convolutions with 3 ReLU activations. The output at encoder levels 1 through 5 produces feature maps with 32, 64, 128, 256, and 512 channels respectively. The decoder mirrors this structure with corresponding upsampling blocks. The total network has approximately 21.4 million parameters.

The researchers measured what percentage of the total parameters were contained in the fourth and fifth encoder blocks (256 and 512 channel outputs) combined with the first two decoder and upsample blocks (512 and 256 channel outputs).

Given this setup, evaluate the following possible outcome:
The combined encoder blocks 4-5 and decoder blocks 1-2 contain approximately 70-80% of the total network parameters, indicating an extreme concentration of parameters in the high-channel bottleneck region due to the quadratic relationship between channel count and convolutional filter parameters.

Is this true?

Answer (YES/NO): NO